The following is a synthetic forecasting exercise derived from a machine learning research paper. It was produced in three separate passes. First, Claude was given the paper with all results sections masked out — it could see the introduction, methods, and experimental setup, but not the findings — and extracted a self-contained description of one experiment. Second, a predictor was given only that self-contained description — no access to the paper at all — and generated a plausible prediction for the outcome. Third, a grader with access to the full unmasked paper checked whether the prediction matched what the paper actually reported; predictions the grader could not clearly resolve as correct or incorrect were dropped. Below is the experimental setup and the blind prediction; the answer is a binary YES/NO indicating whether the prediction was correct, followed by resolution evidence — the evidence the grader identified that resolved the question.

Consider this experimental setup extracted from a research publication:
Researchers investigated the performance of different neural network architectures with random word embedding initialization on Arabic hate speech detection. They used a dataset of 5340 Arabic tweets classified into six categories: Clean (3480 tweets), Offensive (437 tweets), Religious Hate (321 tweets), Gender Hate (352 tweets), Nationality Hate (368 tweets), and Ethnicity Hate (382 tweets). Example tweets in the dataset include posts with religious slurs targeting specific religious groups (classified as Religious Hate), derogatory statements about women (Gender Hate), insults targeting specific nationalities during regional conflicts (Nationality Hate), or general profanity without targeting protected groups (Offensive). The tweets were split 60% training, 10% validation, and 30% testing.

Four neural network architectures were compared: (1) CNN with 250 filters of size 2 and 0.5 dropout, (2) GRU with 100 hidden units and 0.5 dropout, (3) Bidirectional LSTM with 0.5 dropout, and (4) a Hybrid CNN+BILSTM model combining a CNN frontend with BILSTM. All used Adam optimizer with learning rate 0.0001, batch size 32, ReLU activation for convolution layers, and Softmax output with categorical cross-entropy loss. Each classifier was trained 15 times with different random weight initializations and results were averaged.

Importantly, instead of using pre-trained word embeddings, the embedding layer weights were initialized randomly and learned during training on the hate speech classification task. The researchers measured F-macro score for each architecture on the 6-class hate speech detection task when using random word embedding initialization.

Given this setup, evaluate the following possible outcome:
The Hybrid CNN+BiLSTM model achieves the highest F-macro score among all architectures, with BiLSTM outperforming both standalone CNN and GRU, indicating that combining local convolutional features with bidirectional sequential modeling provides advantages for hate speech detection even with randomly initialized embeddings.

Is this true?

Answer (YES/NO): NO